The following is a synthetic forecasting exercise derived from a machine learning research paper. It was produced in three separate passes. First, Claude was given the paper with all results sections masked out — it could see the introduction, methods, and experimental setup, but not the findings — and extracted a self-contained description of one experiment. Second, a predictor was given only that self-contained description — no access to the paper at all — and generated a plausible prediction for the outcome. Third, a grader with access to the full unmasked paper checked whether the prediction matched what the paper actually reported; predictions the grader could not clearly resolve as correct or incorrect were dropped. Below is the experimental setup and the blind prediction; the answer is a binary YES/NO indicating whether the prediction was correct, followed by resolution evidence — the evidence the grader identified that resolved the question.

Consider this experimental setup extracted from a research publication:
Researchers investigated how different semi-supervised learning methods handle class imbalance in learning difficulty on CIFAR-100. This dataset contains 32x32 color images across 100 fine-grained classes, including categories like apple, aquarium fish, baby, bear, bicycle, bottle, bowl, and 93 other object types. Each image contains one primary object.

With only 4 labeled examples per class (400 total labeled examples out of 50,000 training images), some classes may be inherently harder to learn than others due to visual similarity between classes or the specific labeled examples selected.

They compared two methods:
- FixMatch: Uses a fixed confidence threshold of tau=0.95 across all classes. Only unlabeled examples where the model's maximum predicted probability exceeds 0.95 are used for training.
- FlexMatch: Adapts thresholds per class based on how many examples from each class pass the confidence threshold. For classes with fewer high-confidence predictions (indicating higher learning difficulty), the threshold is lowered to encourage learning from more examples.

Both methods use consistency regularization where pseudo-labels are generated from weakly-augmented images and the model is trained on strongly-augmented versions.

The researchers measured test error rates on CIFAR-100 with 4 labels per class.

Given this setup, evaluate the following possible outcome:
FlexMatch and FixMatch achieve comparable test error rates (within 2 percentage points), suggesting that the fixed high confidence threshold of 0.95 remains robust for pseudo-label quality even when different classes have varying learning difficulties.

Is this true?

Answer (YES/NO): NO